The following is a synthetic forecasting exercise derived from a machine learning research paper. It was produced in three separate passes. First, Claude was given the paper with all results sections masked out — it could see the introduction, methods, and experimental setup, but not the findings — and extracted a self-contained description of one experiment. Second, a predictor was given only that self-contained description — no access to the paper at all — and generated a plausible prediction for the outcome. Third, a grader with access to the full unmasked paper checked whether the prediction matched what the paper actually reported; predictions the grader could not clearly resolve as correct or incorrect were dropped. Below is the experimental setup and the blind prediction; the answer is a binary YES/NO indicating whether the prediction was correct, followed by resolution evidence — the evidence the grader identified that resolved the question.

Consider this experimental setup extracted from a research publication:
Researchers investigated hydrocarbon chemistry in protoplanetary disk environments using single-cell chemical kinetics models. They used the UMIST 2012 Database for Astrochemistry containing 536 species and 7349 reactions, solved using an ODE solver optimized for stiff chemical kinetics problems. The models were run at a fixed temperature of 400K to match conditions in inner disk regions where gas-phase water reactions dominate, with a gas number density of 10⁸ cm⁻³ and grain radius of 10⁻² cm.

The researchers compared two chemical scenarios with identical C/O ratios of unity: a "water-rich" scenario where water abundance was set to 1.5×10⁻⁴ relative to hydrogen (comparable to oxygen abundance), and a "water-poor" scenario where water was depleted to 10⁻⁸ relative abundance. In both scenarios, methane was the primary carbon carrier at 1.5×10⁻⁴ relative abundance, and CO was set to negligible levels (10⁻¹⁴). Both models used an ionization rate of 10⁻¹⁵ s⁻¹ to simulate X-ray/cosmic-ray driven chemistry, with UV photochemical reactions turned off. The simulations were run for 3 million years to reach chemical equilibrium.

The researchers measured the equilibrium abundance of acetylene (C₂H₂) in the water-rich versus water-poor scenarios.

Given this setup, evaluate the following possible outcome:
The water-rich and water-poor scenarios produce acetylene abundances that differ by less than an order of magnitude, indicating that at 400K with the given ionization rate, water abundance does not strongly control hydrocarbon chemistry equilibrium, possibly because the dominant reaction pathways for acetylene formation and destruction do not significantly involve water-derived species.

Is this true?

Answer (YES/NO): NO